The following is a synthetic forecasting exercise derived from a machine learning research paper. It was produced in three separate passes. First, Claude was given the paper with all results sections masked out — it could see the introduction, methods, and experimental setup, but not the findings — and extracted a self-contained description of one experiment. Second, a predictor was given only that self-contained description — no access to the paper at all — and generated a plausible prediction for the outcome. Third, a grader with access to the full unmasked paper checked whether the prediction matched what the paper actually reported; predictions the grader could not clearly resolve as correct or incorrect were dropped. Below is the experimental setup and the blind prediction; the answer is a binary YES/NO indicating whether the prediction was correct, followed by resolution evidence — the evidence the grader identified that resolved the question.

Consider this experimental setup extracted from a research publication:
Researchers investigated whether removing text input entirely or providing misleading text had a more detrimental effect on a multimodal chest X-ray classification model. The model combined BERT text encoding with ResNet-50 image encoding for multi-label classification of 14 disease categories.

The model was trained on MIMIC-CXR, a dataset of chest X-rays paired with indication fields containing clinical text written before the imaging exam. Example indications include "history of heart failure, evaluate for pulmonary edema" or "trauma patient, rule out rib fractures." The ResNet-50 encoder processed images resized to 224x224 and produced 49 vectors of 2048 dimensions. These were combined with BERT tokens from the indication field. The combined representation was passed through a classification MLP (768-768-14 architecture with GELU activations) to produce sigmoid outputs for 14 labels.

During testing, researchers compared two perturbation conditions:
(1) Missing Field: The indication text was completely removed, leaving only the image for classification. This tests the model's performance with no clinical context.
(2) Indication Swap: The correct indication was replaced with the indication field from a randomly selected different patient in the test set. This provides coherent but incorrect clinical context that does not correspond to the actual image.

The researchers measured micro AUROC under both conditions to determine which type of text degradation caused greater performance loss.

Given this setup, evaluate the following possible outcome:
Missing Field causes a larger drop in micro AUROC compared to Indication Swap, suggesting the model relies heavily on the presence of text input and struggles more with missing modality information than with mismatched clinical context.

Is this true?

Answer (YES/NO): NO